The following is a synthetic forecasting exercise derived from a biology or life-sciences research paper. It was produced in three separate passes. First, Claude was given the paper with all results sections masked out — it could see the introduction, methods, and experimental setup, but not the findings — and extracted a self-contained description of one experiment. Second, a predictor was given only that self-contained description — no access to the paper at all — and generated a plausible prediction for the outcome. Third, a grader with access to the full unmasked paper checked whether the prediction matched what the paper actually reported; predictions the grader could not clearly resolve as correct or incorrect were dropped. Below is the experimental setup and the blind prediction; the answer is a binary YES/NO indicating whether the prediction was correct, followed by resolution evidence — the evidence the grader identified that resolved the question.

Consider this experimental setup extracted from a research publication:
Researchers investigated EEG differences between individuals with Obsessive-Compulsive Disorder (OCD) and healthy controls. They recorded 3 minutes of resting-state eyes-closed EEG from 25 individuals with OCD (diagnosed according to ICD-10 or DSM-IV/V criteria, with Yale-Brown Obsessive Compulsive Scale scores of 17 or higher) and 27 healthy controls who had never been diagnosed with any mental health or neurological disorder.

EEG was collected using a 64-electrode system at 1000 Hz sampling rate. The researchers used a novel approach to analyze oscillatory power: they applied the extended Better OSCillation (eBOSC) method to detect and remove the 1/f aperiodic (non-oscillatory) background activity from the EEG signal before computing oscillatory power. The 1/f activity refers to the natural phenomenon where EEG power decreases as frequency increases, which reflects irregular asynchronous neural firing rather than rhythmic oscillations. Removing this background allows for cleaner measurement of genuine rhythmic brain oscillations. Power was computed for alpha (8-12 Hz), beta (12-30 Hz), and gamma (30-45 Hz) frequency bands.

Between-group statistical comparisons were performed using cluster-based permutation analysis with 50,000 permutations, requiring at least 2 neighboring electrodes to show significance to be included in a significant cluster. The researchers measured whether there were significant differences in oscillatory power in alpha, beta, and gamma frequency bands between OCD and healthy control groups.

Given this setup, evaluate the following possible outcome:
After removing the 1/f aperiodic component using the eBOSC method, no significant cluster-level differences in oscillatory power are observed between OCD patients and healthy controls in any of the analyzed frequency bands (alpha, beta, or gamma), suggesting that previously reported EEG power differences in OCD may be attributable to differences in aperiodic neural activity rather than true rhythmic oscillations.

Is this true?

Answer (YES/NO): NO